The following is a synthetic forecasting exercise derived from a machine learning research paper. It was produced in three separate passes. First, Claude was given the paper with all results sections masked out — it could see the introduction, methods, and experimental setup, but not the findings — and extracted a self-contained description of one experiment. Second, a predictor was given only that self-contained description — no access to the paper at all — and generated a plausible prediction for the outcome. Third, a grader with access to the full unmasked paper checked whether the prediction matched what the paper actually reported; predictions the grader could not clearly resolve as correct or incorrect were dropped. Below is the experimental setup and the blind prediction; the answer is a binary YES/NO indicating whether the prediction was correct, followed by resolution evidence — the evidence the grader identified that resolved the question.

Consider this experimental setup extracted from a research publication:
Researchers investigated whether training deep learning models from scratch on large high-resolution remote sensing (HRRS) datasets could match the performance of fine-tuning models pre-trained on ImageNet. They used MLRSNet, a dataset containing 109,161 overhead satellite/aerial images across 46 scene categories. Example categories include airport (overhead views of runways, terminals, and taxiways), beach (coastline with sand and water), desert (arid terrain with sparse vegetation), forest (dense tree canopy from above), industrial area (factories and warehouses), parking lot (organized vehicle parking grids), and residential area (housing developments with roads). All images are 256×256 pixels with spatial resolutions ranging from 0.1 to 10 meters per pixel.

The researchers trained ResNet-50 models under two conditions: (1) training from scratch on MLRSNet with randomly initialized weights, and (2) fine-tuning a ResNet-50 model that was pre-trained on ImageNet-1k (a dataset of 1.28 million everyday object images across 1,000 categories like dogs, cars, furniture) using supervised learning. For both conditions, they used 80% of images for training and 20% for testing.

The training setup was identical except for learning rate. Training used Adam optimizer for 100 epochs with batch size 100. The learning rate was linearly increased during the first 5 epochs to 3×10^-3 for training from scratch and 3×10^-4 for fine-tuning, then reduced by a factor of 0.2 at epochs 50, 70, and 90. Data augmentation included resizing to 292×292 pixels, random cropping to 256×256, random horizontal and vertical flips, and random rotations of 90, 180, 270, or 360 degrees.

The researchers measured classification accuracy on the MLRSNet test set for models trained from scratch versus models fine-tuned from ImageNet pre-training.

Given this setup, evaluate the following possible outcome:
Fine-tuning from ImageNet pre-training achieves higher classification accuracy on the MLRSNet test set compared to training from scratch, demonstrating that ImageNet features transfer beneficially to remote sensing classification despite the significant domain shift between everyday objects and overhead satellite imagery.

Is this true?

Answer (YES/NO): YES